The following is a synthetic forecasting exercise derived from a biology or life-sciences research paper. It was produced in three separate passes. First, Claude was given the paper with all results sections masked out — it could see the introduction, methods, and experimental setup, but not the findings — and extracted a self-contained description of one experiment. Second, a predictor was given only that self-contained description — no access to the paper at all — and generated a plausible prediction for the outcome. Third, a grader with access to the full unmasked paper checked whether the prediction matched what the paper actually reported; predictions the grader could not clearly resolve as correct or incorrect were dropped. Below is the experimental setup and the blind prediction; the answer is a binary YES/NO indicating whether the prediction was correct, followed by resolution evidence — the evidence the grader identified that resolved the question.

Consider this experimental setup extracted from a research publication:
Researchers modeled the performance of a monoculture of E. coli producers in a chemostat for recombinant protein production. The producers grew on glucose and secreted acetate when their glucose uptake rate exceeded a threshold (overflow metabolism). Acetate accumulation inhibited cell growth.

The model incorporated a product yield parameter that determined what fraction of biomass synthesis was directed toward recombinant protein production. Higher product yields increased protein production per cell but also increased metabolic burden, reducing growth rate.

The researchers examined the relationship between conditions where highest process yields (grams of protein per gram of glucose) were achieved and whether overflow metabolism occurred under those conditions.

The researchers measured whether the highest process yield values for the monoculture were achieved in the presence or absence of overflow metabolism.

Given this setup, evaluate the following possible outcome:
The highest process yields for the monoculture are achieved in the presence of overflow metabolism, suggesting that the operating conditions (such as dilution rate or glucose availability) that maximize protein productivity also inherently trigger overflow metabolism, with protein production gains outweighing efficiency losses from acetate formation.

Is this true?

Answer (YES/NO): NO